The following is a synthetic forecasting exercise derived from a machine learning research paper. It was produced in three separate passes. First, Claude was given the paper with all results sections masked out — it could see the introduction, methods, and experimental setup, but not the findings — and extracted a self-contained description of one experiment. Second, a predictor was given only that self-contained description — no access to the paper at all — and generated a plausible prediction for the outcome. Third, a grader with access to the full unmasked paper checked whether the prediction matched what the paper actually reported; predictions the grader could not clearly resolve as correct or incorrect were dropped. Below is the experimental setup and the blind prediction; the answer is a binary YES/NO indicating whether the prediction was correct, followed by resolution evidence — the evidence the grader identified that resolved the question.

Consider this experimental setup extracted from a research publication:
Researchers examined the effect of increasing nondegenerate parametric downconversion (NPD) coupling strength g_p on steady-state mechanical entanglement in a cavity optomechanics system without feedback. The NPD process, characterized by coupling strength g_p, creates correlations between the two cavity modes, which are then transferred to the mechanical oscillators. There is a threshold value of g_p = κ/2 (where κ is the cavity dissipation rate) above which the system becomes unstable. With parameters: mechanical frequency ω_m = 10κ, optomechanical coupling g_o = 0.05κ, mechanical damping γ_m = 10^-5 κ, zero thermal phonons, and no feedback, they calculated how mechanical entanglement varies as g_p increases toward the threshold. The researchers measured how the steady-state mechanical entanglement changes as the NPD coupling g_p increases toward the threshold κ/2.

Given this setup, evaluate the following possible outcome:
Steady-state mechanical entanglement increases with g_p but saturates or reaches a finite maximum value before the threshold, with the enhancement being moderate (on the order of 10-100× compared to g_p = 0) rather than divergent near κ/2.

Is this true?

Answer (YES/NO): NO